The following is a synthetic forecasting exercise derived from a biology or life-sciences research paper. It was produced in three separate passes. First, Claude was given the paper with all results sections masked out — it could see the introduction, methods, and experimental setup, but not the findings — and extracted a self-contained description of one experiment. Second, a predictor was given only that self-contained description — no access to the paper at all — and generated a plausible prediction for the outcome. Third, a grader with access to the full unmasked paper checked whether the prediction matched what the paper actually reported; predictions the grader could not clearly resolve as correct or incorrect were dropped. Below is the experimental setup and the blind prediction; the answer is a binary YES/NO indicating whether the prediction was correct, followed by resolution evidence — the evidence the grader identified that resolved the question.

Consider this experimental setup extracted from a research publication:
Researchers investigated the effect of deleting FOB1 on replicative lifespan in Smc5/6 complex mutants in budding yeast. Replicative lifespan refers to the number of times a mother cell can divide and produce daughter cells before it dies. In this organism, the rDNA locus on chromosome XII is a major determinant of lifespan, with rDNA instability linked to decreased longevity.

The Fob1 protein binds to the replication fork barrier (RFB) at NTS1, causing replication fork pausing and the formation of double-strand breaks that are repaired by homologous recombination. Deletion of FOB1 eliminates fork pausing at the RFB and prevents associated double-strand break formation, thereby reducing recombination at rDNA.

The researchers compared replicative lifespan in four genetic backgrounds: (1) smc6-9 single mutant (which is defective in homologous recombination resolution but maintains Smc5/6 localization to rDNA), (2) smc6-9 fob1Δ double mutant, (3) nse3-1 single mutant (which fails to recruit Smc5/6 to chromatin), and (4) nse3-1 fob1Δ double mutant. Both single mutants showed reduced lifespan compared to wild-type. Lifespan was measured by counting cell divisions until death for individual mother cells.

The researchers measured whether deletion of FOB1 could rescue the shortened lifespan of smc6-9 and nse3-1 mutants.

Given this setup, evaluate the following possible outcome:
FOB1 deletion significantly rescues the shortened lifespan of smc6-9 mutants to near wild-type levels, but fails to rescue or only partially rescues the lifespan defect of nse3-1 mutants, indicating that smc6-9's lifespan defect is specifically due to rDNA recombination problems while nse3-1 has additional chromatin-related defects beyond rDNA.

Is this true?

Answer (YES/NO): NO